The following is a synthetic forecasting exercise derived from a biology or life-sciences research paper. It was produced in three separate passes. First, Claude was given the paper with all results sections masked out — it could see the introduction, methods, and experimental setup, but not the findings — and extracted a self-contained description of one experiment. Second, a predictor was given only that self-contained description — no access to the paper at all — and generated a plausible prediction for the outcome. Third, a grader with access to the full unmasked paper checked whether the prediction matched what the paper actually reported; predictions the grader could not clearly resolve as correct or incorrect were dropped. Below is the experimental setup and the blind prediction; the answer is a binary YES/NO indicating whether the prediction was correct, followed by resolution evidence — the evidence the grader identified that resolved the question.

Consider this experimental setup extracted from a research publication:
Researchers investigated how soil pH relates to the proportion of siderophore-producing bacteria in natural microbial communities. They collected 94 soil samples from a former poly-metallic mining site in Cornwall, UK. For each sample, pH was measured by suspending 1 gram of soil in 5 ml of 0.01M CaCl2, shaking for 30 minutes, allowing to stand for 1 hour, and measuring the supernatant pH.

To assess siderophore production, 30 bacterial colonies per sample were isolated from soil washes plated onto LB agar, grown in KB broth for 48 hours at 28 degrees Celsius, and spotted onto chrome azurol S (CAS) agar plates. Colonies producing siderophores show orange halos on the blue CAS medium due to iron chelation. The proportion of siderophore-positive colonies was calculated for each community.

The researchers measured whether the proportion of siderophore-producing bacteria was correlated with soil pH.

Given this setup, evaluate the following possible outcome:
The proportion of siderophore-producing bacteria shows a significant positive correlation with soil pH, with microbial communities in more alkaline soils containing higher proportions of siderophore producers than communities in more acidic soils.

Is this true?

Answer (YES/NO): YES